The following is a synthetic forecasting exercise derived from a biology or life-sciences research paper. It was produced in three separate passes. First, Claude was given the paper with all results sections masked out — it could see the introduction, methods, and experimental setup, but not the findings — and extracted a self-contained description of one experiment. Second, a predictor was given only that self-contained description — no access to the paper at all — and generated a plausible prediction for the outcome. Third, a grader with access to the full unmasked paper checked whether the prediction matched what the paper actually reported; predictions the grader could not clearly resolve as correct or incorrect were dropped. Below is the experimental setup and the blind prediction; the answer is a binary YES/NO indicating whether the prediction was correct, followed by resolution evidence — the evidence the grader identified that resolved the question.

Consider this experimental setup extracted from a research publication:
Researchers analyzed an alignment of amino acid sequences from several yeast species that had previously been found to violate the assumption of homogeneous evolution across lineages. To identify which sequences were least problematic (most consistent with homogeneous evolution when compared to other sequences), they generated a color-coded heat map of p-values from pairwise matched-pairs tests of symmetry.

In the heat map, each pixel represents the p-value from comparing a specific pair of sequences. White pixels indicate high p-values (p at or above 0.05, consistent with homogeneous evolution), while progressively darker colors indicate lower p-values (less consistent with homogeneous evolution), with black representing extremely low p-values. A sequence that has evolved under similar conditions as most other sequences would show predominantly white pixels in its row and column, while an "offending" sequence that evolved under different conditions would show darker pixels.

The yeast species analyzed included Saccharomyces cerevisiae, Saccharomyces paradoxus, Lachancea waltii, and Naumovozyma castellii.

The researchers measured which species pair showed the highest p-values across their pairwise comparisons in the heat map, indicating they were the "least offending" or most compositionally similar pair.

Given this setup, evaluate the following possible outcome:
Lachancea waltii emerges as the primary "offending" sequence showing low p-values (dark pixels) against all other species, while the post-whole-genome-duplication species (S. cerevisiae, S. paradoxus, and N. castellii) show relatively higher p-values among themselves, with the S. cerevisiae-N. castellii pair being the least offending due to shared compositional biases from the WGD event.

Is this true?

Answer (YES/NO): NO